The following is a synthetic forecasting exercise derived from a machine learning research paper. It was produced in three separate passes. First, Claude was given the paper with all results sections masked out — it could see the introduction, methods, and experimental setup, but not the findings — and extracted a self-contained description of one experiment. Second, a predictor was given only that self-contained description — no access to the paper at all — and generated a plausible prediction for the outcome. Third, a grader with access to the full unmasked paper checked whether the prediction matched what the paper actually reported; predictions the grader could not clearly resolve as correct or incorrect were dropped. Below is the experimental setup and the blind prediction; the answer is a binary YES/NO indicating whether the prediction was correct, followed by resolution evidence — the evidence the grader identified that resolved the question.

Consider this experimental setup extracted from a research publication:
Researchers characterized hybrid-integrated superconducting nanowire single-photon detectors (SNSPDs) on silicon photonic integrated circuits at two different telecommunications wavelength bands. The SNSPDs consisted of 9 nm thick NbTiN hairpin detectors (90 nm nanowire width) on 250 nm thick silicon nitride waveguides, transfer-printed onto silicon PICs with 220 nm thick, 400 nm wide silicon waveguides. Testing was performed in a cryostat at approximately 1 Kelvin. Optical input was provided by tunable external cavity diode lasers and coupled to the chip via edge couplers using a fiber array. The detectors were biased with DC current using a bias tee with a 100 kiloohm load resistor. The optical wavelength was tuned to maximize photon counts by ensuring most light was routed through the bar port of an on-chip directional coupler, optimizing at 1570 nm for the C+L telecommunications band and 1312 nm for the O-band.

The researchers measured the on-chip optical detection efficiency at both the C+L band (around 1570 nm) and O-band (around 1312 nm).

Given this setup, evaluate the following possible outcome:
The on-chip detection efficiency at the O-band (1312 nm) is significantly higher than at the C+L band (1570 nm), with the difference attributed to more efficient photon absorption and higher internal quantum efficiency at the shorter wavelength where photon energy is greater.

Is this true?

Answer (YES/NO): NO